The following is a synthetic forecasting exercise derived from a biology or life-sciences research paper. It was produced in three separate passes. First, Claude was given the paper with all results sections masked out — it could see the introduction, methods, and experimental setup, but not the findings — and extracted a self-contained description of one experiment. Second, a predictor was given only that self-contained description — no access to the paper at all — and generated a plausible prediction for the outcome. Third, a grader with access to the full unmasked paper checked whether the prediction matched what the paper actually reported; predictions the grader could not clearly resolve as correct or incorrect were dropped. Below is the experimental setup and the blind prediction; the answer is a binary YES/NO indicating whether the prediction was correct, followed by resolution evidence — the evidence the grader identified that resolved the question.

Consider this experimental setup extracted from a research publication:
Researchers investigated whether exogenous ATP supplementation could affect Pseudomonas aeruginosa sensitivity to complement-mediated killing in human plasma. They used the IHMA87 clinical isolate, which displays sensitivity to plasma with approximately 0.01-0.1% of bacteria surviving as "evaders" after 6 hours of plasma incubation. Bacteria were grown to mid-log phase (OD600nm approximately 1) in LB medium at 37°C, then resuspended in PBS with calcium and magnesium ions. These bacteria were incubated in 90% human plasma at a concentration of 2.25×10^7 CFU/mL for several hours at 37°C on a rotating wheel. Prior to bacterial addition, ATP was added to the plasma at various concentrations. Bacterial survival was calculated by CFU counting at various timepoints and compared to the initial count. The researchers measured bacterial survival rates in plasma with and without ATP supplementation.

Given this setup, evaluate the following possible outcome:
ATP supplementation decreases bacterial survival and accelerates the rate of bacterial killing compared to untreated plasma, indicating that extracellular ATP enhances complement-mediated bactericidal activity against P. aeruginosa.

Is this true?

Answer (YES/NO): NO